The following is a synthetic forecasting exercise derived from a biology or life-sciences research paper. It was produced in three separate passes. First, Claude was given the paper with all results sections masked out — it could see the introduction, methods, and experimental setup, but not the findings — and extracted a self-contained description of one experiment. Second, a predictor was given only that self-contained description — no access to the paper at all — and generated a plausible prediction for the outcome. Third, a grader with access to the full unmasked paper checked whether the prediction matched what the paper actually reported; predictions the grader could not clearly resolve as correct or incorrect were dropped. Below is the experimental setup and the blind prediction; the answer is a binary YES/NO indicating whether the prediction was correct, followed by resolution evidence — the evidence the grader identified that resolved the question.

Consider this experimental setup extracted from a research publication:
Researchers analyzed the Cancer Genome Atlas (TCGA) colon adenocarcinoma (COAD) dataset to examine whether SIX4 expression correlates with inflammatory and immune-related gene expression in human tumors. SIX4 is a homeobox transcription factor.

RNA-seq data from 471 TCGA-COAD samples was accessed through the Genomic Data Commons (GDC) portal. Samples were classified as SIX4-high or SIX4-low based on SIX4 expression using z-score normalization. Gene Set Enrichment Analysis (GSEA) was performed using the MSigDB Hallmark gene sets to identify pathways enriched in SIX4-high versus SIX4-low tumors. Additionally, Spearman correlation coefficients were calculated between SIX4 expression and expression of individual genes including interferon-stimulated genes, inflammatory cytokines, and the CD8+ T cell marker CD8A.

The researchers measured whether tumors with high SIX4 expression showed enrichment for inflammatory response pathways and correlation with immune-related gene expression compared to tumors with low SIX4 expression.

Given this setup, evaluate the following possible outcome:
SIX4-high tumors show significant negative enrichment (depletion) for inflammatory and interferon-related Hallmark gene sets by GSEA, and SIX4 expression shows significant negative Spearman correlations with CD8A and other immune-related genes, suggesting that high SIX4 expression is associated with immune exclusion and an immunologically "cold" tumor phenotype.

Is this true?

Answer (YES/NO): NO